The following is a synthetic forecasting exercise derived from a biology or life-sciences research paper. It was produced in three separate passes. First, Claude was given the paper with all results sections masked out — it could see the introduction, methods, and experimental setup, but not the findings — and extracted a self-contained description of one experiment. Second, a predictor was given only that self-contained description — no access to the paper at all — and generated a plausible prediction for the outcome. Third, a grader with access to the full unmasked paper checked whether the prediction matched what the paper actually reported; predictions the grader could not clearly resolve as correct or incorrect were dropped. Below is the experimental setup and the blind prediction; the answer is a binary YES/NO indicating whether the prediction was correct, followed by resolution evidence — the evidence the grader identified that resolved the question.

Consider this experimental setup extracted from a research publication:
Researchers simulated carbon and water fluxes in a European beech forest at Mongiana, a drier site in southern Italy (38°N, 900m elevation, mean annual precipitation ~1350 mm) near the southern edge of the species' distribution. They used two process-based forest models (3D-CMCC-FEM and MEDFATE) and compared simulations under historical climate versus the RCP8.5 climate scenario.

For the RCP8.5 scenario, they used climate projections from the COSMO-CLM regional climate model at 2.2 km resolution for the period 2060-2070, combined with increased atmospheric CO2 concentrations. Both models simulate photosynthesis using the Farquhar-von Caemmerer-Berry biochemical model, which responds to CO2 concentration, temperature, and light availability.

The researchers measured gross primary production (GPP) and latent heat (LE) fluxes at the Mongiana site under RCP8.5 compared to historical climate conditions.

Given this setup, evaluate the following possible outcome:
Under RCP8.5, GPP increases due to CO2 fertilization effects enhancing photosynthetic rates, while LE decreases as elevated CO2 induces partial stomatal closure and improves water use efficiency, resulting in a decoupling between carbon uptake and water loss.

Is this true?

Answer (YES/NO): NO